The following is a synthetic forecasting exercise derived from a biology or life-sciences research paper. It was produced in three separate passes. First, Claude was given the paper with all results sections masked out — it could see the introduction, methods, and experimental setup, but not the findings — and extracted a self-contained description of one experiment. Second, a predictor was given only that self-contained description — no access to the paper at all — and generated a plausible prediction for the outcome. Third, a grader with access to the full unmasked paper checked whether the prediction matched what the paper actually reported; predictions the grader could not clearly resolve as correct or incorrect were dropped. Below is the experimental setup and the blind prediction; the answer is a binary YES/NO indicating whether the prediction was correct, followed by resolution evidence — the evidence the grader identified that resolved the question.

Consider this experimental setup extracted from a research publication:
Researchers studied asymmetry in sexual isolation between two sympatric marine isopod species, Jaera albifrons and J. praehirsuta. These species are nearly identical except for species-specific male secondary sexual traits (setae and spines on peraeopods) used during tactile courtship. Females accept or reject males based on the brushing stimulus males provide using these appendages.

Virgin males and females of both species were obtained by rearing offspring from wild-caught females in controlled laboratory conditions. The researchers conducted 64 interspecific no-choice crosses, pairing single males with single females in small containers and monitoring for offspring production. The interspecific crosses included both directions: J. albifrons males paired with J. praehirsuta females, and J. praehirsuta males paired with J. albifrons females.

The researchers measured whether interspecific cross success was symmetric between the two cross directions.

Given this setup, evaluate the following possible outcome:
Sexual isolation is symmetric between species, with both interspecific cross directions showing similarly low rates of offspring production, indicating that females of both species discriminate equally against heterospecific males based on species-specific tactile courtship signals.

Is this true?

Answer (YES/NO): NO